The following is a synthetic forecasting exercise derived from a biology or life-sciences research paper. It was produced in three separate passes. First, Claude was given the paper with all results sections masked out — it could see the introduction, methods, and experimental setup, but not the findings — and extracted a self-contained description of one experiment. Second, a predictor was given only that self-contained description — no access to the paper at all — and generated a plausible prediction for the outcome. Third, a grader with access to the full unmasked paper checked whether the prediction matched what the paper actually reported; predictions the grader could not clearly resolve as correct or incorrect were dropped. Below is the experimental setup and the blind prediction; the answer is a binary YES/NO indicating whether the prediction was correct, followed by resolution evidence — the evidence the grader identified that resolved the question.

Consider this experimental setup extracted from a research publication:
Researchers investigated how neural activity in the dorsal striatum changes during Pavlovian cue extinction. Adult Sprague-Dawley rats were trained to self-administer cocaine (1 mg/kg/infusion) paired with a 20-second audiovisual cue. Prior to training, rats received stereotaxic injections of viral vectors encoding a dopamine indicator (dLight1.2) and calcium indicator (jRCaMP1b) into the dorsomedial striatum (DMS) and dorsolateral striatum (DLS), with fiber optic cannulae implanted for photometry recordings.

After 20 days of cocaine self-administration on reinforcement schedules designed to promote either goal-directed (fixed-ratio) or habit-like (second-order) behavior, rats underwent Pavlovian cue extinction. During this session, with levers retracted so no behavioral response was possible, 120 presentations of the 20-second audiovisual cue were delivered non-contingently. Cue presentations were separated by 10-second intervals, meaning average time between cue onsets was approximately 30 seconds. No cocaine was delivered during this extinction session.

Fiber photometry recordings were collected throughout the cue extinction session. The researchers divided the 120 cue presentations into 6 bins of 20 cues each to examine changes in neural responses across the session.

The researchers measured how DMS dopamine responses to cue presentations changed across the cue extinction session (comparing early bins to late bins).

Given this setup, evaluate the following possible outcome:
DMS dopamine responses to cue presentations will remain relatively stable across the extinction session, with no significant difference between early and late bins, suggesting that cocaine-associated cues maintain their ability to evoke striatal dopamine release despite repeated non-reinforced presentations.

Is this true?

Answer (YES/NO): NO